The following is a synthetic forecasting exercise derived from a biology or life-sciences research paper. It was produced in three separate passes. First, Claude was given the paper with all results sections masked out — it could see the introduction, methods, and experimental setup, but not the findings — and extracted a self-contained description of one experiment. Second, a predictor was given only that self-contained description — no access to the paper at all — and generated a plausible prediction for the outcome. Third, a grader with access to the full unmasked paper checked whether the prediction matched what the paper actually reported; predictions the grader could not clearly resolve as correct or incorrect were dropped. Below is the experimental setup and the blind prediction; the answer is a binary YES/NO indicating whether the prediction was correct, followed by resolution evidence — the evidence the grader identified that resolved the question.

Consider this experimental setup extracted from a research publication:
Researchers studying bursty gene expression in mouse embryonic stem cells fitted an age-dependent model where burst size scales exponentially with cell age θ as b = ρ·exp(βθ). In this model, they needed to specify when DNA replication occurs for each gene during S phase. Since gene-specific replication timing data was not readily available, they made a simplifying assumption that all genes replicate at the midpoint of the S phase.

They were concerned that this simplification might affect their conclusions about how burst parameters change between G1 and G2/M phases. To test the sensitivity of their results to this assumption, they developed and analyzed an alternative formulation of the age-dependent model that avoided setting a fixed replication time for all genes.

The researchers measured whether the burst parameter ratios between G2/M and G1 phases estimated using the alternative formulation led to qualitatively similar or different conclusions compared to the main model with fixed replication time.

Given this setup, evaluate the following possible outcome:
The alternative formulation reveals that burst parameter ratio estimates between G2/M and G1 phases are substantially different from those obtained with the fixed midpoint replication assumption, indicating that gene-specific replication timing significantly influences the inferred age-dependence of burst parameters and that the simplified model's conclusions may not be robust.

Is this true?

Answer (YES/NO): NO